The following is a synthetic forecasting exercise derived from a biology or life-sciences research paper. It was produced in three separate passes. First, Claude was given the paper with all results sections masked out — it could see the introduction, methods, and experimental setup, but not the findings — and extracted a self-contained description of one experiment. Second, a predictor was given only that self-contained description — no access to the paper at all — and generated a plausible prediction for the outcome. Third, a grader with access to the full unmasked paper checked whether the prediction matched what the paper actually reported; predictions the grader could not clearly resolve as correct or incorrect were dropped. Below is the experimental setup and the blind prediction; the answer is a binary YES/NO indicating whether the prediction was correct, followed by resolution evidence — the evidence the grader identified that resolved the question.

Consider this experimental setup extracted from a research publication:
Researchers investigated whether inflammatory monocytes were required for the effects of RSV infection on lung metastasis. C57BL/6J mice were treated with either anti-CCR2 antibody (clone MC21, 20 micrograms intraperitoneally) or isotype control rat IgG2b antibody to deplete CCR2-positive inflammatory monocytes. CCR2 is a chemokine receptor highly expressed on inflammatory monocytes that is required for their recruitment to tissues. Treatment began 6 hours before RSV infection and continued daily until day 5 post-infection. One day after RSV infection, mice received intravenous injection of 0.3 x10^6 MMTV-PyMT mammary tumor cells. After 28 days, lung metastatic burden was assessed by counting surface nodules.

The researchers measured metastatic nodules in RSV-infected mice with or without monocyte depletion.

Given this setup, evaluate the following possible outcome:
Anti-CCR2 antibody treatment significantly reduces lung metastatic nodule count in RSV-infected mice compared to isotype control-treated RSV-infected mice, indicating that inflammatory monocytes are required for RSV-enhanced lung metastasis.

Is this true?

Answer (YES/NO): NO